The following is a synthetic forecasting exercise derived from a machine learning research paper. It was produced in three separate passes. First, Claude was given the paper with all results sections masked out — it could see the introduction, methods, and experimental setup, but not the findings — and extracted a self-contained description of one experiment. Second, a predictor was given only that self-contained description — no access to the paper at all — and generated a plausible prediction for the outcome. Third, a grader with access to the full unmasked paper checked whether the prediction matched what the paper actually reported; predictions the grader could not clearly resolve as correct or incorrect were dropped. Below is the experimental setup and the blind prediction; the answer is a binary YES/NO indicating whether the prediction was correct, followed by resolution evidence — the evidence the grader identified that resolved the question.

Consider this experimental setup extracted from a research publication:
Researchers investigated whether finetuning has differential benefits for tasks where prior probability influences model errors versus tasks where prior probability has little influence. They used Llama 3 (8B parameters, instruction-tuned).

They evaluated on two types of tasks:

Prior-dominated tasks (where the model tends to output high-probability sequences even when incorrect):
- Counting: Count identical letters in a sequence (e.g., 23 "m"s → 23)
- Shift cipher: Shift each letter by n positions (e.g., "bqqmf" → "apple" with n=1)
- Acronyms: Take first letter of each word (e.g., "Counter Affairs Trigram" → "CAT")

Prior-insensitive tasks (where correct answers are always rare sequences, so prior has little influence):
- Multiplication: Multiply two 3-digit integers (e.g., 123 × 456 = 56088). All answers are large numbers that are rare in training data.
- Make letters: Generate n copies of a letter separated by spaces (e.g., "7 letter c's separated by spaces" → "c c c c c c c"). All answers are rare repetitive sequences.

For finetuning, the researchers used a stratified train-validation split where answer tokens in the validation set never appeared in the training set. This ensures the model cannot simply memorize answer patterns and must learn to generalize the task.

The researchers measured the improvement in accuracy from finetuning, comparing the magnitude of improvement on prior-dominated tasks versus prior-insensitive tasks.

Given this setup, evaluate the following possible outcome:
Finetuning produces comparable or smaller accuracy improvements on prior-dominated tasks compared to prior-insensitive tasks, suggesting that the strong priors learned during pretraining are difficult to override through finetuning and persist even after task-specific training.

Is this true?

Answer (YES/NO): NO